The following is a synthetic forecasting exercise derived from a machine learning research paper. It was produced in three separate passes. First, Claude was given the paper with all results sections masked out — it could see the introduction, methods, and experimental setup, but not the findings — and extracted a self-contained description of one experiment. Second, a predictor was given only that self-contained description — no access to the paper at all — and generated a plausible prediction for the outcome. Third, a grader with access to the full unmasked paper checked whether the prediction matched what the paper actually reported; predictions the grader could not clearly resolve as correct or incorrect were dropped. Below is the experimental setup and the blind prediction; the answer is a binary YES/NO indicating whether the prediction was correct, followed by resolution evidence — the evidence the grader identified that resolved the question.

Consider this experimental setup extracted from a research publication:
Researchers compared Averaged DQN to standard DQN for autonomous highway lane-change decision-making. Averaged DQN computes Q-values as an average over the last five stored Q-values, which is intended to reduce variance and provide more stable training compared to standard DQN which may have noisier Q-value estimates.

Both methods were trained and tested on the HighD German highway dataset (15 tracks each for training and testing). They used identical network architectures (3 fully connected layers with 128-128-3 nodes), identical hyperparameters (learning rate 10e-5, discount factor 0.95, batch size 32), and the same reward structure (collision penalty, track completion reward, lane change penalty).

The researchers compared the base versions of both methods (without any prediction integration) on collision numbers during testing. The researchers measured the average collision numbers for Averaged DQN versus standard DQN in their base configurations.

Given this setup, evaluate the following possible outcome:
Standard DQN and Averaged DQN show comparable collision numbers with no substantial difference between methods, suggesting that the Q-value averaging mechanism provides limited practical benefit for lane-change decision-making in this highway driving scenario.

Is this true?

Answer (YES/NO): YES